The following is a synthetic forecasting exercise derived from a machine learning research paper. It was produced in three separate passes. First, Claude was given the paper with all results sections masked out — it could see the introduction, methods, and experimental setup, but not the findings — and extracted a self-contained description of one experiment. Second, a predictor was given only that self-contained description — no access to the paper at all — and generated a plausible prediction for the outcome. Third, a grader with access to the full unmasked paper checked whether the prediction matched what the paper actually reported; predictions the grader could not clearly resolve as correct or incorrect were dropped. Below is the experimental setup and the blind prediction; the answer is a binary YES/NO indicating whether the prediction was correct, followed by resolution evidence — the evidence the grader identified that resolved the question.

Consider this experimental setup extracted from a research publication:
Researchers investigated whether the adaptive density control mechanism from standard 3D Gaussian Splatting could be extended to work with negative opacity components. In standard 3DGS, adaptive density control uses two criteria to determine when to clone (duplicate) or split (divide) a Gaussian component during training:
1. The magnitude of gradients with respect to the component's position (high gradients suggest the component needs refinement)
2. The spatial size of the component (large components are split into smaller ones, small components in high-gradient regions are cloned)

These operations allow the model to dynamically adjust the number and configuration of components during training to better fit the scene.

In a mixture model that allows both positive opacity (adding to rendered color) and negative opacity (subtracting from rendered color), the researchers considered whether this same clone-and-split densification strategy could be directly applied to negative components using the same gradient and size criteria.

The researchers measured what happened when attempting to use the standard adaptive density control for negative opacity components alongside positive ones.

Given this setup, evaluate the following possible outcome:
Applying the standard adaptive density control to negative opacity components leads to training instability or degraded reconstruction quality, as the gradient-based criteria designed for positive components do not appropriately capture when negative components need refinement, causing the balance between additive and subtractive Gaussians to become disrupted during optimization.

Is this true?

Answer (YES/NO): YES